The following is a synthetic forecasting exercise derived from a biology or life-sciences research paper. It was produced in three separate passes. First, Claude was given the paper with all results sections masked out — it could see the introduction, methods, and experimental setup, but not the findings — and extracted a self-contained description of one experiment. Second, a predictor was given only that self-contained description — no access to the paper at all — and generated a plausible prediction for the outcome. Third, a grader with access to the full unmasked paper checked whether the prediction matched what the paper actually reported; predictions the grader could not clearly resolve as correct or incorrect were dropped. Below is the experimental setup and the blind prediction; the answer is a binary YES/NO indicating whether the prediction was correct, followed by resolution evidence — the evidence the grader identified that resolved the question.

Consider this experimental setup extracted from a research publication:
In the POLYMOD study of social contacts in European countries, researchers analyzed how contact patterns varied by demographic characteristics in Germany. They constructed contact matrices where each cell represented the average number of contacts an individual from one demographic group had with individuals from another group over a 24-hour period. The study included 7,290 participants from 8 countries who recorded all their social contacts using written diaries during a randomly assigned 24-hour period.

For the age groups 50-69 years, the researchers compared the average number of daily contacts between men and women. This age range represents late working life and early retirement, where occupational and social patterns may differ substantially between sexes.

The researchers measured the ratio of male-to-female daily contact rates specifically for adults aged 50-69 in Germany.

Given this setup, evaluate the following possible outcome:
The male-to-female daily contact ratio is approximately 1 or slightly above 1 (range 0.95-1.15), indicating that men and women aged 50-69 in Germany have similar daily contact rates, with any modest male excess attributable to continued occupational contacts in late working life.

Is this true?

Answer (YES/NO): YES